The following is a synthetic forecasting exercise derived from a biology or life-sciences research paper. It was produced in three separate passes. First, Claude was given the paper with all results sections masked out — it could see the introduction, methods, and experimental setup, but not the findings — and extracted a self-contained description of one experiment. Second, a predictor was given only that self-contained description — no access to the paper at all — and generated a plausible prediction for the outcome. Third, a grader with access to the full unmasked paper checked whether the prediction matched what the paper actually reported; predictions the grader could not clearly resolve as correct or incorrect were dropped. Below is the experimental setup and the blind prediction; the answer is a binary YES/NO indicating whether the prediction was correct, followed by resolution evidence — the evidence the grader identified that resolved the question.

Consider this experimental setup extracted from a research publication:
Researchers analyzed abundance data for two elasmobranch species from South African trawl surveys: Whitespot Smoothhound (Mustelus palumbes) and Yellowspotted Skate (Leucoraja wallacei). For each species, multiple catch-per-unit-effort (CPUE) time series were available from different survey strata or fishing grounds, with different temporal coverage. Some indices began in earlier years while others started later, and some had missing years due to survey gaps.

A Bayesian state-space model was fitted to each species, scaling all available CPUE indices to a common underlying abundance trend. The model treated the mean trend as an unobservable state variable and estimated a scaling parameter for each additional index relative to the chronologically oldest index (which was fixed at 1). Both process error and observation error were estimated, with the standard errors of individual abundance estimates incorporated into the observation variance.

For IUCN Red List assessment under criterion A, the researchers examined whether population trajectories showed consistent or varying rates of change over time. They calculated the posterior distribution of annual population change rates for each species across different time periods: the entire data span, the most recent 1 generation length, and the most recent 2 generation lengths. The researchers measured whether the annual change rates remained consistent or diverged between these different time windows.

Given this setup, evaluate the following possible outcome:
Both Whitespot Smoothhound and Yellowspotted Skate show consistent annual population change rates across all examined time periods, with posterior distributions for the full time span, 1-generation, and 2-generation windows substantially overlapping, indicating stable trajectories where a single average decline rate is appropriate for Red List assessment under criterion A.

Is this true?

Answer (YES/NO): NO